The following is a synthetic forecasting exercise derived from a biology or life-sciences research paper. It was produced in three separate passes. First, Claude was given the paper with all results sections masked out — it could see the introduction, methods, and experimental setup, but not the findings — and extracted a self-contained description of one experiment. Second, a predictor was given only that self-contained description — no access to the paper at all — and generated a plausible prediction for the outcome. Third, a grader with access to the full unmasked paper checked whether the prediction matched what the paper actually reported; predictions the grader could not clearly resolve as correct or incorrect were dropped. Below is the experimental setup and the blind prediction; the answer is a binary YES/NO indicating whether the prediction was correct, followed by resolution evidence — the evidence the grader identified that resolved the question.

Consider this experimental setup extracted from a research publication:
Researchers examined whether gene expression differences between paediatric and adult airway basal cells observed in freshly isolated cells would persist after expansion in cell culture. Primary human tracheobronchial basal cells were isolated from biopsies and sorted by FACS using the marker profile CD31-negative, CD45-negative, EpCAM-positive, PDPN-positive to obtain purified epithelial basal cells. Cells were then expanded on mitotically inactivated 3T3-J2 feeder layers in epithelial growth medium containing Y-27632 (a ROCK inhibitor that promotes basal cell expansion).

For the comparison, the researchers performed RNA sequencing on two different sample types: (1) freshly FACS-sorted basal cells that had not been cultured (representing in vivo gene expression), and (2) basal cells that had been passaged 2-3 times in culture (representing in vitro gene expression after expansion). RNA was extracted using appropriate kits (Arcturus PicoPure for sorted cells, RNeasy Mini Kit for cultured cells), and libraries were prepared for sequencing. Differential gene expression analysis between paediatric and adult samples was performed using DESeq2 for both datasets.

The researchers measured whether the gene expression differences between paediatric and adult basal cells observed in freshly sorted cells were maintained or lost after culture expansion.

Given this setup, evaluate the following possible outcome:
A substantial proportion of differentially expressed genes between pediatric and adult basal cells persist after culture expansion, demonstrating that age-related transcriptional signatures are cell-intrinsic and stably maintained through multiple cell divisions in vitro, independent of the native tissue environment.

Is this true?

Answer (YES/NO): NO